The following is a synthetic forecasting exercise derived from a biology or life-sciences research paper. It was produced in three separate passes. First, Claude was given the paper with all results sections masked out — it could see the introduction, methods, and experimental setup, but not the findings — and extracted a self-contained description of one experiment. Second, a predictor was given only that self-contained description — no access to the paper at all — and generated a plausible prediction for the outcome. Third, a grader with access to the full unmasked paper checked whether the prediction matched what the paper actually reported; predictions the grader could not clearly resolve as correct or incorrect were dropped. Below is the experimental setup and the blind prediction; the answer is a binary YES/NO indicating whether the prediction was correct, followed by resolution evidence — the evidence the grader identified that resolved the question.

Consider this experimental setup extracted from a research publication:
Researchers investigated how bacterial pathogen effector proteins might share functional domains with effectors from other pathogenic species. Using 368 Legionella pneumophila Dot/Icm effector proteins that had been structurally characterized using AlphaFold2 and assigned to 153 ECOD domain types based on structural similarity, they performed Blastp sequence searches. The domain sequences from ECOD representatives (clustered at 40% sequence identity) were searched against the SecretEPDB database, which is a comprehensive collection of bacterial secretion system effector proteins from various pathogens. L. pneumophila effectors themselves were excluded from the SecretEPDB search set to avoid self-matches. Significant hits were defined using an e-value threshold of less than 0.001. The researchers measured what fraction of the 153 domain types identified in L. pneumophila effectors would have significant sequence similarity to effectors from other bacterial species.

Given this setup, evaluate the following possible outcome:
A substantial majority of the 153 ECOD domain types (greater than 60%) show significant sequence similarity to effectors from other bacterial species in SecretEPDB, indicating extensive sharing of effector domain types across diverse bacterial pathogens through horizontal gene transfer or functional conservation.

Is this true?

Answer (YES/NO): NO